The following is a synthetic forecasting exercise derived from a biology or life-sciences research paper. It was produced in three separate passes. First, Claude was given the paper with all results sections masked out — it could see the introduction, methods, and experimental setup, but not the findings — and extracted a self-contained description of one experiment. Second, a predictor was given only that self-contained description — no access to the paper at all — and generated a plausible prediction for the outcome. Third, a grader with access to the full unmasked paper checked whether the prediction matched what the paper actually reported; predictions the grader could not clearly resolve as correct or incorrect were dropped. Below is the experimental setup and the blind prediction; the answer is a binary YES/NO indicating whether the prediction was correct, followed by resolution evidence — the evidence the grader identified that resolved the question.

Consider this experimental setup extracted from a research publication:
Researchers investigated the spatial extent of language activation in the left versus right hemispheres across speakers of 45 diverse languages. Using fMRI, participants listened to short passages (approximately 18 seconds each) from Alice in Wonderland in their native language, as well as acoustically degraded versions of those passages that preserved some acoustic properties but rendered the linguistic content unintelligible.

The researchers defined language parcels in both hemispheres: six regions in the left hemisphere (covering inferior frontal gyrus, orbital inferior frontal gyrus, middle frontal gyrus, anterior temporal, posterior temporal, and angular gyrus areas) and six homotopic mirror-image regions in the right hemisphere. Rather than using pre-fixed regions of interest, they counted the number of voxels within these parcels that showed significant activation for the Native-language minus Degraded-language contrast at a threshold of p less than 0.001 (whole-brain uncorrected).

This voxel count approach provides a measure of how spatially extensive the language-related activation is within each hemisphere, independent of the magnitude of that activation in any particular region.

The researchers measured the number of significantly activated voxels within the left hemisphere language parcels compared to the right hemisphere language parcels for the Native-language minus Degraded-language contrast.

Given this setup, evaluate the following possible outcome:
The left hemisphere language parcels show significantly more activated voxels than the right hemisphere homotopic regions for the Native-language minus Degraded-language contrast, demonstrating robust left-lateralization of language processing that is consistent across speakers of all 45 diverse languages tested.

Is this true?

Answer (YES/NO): YES